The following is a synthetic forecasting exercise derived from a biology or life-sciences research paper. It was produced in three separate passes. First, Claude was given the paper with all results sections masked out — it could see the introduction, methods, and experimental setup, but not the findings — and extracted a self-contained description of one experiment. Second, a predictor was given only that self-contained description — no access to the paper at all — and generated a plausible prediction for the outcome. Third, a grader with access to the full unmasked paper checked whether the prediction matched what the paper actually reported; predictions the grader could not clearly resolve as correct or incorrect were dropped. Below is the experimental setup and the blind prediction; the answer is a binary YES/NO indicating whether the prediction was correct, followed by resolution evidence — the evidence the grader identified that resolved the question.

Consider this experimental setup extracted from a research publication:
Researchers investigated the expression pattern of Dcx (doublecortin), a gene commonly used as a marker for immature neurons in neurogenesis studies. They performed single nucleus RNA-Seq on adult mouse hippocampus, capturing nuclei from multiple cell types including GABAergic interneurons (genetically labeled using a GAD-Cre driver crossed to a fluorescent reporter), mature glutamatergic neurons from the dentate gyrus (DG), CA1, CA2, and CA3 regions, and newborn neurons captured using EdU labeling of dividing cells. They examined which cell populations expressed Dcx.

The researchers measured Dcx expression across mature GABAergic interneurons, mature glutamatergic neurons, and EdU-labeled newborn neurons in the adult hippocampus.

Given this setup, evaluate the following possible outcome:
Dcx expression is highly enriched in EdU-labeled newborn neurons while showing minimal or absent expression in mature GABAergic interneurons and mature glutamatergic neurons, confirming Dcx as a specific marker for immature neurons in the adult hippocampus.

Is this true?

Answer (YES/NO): NO